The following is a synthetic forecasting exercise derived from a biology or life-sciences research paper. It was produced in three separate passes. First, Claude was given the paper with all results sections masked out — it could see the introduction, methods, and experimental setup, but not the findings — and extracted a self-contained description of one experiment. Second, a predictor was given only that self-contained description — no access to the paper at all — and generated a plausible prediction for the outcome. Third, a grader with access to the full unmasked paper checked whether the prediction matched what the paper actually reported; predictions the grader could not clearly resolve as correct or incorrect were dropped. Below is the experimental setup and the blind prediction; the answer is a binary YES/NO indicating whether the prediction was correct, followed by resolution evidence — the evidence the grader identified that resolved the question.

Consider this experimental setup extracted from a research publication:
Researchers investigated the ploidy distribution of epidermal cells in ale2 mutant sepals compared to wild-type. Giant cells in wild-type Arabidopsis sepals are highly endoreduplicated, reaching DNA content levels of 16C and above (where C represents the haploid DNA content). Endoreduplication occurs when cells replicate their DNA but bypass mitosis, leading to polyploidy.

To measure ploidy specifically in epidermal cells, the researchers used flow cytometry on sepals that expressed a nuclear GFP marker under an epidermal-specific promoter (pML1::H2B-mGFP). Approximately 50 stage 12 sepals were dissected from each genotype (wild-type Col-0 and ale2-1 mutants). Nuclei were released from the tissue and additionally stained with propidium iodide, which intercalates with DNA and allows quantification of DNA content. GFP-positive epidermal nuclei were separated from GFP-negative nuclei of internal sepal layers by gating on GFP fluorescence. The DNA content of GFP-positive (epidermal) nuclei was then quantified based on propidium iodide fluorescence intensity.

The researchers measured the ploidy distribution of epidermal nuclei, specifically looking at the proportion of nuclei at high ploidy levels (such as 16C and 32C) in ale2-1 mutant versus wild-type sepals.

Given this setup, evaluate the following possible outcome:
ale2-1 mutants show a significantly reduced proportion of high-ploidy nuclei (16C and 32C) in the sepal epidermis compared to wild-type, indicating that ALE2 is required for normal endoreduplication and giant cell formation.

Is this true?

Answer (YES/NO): YES